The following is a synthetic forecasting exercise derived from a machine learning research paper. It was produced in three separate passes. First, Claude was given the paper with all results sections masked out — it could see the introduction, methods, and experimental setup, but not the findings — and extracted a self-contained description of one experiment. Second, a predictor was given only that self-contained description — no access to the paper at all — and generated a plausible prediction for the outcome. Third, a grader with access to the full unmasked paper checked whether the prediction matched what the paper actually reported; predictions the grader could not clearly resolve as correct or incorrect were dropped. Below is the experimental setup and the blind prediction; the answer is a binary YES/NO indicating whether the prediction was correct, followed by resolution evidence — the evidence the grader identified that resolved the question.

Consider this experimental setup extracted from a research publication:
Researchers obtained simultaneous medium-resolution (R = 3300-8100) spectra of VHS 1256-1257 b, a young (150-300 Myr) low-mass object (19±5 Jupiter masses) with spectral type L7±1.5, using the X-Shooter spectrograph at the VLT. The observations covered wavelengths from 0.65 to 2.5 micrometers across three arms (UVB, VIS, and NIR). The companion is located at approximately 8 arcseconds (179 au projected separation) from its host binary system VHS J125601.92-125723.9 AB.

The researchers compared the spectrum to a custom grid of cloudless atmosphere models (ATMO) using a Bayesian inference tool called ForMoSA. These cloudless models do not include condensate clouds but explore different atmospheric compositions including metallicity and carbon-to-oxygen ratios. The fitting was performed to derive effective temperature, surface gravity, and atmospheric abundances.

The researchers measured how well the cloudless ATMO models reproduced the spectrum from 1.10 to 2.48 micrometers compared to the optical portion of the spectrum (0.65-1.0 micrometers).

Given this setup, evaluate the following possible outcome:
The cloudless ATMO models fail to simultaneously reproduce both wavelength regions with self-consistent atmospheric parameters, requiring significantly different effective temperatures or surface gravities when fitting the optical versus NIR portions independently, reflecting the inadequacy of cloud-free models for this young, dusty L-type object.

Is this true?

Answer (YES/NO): NO